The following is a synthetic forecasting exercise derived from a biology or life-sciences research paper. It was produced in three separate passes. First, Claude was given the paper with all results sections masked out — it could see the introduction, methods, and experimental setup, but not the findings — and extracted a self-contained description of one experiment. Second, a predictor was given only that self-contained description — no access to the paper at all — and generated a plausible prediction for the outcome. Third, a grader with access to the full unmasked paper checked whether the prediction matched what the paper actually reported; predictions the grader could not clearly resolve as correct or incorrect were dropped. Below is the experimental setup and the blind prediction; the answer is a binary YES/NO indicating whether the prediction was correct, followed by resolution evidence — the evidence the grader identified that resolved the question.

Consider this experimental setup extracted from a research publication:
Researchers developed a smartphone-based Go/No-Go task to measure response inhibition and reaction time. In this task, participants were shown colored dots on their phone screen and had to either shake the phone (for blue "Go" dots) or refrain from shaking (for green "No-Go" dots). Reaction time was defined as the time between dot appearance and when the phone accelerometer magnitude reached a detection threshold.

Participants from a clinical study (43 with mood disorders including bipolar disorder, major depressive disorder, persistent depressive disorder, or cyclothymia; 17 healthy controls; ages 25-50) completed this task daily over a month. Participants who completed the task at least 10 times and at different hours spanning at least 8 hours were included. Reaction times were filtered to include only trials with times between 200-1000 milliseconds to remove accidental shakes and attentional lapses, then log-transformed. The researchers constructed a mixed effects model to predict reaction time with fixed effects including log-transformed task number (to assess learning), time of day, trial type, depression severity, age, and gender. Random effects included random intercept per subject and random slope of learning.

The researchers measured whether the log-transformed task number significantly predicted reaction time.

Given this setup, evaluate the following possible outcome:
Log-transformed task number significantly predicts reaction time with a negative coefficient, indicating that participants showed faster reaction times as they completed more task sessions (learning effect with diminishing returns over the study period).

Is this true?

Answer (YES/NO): NO